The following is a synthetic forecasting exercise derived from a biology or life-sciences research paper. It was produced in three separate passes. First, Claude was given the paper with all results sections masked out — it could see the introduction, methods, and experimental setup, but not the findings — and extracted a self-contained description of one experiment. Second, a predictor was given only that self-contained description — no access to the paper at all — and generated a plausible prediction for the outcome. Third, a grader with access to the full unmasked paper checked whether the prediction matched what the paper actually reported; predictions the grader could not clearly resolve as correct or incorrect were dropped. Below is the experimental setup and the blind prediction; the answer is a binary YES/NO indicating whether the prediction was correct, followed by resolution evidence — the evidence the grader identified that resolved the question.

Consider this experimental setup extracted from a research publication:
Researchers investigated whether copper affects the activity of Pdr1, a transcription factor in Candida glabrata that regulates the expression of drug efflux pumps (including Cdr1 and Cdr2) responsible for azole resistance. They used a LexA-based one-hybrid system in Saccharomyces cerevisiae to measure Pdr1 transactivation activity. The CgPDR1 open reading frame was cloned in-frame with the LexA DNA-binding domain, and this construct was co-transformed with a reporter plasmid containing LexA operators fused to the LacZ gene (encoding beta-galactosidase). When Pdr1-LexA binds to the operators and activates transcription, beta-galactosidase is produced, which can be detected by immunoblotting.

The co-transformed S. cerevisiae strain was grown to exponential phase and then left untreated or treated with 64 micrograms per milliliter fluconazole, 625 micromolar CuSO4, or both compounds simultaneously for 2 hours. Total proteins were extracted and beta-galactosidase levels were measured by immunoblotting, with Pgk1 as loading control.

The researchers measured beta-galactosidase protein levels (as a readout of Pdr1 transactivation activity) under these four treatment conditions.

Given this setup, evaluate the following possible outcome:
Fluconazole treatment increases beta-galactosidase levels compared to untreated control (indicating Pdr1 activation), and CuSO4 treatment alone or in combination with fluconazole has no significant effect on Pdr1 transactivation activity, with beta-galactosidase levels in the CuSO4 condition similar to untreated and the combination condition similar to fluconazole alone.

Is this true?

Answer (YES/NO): NO